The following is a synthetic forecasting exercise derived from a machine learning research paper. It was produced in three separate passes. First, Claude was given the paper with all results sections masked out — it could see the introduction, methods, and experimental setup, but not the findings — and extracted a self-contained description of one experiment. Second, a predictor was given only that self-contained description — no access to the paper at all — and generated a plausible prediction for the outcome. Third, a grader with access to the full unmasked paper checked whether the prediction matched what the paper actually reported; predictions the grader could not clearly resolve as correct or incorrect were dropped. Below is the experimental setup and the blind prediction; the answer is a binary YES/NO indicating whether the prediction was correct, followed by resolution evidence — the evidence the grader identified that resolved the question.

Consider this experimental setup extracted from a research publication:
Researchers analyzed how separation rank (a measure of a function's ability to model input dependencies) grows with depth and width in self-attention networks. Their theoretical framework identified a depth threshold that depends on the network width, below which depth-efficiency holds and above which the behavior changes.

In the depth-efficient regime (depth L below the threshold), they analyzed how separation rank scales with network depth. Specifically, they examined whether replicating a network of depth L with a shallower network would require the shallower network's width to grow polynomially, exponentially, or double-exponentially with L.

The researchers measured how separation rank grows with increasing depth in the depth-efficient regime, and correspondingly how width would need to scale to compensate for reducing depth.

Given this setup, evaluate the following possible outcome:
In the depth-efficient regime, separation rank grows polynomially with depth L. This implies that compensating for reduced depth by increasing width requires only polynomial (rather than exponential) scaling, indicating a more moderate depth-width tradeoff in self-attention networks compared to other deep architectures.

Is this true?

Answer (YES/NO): NO